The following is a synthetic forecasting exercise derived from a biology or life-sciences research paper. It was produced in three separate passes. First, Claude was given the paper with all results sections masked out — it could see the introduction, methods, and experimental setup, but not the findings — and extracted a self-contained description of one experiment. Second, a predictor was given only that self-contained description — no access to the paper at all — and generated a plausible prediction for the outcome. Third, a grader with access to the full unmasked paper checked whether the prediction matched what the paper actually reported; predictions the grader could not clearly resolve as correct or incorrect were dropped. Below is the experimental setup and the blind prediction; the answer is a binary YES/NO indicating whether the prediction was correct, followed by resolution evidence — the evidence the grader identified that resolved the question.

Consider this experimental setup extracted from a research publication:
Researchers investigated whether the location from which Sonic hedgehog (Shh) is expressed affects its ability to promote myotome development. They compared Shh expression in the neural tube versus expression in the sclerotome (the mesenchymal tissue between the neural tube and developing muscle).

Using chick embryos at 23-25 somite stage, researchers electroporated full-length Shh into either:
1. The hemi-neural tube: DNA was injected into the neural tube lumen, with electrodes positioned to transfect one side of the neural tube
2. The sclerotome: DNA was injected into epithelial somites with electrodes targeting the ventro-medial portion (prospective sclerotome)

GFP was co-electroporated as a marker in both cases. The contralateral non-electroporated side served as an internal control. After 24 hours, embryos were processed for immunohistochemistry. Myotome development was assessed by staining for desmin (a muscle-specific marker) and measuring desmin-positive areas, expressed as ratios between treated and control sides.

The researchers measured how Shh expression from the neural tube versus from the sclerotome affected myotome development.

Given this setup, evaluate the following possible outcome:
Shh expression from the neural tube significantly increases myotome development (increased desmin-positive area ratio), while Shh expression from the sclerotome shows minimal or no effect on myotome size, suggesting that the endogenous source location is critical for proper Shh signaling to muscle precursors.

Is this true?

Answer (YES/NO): NO